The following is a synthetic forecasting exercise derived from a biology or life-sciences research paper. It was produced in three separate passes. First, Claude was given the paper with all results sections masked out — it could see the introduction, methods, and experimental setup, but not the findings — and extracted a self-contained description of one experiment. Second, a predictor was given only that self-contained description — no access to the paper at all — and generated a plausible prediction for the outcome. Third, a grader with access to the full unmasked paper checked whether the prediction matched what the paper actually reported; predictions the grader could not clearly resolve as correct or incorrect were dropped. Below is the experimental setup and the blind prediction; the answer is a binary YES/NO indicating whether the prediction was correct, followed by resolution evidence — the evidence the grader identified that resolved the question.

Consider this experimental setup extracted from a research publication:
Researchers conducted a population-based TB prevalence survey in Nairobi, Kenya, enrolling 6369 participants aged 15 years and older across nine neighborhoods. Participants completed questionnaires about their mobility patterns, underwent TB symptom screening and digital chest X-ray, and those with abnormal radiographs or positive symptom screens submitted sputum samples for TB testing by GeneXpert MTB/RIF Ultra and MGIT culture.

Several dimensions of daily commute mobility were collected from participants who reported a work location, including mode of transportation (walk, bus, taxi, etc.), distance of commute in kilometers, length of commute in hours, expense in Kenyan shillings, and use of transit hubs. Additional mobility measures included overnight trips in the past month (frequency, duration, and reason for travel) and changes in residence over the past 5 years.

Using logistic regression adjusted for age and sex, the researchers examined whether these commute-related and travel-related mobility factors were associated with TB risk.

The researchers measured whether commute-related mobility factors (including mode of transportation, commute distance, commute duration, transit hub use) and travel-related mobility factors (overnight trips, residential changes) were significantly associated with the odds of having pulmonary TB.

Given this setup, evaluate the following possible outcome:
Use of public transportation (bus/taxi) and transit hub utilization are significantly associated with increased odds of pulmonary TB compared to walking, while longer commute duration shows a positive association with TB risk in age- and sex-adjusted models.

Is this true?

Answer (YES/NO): NO